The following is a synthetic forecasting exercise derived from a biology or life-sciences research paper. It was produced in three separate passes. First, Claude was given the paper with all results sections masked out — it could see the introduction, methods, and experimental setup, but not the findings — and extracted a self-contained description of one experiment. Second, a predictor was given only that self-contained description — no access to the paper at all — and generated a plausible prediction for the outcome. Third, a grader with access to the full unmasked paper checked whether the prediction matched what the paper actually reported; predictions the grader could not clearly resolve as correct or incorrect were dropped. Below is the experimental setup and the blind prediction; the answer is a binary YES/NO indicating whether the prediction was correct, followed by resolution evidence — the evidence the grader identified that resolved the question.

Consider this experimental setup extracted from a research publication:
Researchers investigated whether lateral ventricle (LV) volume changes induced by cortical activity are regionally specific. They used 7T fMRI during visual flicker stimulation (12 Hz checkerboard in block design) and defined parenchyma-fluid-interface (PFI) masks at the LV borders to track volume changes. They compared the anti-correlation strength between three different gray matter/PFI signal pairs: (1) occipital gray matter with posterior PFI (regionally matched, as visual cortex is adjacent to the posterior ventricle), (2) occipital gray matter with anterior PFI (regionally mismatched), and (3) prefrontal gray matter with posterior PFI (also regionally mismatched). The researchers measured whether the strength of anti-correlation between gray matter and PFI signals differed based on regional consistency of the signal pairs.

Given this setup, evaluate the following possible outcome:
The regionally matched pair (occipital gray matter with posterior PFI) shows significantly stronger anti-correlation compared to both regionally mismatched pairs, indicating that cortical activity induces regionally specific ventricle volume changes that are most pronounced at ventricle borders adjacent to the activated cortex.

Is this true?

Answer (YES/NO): YES